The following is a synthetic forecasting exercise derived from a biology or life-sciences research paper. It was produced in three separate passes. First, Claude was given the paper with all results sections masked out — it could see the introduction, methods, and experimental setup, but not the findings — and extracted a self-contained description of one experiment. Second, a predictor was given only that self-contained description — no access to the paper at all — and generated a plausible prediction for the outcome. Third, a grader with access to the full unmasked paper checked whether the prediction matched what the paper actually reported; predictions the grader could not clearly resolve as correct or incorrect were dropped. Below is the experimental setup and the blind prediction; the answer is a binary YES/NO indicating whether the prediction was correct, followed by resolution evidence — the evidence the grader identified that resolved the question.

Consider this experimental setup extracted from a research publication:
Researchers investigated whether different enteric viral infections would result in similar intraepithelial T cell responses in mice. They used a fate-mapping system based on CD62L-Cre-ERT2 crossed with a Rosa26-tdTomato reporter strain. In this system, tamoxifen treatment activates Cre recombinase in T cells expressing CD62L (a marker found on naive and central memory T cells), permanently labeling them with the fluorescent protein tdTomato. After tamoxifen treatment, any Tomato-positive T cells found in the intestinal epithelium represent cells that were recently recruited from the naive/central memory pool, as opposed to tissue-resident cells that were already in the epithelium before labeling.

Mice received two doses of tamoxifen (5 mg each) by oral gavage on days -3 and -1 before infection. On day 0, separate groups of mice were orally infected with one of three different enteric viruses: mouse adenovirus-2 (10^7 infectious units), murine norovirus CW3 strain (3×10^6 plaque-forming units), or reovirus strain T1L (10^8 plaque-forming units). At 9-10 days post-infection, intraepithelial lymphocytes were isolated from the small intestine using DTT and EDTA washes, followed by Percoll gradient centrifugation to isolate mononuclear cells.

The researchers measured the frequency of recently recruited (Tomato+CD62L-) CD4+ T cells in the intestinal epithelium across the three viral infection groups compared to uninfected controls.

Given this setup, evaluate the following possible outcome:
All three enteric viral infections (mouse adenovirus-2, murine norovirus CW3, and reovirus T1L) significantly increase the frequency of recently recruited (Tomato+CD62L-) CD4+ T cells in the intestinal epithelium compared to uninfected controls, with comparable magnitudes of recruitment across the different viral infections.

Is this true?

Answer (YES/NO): NO